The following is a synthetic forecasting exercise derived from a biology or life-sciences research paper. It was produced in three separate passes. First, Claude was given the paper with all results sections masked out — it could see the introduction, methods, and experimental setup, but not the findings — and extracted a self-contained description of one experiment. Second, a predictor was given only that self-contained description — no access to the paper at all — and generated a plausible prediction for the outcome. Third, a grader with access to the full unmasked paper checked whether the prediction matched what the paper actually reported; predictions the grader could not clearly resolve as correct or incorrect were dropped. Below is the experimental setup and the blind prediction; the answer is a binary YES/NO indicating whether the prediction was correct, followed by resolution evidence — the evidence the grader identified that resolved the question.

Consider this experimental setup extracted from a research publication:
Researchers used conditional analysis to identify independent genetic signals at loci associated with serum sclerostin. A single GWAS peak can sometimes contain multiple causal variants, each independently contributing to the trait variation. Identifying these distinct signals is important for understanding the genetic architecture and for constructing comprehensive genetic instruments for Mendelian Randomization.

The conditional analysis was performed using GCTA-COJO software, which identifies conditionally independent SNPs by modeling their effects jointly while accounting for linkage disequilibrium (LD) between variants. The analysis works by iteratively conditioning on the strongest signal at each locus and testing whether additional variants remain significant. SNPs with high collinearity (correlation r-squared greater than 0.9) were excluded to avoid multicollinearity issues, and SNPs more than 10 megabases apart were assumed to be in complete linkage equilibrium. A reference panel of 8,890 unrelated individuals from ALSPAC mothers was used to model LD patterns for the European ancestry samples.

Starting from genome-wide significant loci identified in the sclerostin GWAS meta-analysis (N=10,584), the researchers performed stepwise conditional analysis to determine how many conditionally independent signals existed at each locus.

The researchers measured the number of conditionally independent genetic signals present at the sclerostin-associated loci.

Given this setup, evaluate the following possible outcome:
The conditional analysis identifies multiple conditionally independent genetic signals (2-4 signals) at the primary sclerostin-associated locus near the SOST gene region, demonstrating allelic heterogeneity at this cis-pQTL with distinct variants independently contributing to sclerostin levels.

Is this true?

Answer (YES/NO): NO